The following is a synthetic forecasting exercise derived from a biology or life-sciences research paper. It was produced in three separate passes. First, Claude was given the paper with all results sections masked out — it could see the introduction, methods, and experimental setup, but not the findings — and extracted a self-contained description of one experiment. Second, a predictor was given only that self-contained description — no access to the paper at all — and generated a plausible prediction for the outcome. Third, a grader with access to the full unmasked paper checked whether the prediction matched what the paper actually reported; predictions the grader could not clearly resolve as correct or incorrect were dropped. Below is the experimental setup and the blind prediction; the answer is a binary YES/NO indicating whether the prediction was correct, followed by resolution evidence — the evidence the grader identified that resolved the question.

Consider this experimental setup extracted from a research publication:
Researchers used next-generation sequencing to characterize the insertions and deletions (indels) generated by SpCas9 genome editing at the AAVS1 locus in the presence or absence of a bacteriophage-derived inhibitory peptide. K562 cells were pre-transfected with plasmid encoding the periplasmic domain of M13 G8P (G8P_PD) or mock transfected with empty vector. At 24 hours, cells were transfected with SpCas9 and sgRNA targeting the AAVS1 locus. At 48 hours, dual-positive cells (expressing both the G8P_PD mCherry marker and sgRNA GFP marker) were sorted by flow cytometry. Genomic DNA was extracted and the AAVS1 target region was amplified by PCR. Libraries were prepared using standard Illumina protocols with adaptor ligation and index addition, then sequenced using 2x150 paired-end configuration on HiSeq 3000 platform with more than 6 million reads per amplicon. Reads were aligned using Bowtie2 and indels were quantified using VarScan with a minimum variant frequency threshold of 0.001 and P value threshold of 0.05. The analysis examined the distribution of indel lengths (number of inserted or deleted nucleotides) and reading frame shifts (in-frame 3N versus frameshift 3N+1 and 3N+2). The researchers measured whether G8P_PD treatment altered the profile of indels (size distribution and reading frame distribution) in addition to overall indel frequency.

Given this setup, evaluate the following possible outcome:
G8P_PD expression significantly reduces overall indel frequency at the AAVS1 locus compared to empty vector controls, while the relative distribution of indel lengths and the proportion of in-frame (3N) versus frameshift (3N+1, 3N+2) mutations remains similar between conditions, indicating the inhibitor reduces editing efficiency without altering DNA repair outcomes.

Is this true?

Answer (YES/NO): NO